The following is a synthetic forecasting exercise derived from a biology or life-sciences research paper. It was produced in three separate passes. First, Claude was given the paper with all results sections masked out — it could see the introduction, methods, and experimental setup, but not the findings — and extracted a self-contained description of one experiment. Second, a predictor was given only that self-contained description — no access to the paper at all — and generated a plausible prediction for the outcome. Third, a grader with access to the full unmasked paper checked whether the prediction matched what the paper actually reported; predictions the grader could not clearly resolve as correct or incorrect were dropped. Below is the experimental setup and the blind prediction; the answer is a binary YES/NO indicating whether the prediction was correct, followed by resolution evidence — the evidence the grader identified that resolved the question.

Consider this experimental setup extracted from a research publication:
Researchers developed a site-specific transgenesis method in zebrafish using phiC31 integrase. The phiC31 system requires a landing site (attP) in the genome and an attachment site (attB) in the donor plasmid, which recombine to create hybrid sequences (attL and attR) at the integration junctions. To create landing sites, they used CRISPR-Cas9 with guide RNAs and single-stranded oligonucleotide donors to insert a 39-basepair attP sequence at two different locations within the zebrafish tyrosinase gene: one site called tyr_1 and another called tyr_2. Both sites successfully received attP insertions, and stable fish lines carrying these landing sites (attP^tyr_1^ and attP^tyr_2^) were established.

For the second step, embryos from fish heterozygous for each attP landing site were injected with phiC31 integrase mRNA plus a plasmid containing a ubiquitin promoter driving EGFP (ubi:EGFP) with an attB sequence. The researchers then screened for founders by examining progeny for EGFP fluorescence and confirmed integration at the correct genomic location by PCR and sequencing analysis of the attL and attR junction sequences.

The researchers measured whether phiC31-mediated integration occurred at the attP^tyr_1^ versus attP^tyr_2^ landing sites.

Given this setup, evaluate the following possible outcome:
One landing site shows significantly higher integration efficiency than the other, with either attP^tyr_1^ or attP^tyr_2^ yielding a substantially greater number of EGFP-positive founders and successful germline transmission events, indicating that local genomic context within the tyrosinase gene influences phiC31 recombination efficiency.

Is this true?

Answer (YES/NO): NO